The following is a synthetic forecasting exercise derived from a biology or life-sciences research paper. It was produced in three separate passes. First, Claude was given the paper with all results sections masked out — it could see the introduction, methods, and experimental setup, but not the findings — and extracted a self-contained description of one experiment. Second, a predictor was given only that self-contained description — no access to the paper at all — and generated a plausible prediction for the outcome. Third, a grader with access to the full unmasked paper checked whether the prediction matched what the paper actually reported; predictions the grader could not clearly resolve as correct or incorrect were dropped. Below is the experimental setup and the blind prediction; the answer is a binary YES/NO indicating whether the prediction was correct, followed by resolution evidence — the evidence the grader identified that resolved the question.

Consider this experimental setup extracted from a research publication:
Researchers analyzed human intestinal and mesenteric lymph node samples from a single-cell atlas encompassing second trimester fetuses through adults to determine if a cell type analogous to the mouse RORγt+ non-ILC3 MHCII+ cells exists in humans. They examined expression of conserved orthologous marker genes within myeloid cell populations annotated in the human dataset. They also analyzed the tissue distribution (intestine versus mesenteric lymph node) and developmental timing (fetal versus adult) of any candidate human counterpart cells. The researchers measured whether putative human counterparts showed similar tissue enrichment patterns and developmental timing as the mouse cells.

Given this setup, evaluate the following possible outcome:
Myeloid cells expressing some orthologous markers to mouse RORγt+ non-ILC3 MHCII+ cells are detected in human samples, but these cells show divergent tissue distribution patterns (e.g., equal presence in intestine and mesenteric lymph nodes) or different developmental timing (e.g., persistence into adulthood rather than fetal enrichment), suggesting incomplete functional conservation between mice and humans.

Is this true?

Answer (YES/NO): NO